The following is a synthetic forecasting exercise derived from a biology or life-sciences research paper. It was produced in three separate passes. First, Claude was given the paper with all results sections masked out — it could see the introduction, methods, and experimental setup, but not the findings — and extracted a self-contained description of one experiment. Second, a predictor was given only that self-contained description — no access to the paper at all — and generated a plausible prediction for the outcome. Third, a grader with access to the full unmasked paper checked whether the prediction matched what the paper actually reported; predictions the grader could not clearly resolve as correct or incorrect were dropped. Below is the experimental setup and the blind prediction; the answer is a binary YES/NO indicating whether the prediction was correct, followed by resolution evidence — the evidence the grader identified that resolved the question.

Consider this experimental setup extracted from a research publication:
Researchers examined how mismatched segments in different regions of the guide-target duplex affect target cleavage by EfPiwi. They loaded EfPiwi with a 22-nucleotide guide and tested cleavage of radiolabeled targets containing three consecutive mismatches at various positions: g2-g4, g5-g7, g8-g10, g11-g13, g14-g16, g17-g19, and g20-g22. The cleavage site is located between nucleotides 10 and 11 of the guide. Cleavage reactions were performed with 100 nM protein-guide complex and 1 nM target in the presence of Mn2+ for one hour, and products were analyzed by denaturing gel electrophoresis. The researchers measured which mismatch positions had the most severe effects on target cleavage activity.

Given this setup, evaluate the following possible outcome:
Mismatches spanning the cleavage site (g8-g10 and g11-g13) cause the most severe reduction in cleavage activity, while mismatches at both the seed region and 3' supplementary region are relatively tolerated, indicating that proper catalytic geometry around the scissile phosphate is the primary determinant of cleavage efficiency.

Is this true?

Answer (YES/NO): NO